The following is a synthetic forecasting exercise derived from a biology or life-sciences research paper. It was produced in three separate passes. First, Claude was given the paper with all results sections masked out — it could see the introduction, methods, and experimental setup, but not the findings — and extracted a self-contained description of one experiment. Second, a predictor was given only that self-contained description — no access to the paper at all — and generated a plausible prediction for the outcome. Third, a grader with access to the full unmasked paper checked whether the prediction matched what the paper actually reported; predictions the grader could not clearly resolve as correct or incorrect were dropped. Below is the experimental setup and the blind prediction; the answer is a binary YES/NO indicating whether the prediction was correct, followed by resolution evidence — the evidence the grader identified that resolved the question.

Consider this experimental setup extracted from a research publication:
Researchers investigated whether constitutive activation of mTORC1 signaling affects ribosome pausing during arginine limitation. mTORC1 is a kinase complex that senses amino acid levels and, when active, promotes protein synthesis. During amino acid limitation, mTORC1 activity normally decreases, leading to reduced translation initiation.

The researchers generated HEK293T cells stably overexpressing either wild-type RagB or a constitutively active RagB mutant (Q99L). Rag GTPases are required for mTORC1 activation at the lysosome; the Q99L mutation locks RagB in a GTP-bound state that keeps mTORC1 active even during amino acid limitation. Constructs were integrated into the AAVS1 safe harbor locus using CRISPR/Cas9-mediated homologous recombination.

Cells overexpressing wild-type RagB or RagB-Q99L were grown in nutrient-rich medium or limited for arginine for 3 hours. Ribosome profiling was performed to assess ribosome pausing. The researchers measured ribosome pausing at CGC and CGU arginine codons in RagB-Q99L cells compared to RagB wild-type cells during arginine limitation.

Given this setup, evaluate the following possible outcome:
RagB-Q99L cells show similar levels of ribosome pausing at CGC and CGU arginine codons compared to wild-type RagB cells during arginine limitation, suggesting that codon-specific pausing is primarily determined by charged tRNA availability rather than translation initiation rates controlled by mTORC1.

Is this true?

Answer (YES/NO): NO